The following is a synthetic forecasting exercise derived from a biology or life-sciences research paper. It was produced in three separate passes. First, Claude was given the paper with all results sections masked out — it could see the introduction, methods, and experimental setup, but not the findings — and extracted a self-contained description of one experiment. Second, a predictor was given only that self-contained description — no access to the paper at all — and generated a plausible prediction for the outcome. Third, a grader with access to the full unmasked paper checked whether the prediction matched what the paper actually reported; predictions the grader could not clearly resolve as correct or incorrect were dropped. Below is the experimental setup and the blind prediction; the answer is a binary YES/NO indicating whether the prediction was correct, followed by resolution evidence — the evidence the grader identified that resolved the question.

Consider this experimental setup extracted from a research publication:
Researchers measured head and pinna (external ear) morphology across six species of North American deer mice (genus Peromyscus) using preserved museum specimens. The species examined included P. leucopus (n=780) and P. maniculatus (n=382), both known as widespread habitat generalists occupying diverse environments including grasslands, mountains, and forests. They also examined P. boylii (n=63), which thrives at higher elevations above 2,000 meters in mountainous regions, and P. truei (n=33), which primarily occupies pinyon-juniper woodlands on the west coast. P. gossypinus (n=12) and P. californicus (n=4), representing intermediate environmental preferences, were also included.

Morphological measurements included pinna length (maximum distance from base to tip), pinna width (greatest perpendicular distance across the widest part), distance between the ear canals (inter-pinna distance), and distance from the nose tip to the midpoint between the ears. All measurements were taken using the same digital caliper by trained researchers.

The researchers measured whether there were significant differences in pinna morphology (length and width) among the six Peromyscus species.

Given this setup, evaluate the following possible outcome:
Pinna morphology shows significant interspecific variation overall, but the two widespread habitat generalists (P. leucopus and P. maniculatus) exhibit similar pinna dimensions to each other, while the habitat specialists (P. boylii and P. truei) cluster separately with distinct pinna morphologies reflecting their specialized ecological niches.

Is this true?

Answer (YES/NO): NO